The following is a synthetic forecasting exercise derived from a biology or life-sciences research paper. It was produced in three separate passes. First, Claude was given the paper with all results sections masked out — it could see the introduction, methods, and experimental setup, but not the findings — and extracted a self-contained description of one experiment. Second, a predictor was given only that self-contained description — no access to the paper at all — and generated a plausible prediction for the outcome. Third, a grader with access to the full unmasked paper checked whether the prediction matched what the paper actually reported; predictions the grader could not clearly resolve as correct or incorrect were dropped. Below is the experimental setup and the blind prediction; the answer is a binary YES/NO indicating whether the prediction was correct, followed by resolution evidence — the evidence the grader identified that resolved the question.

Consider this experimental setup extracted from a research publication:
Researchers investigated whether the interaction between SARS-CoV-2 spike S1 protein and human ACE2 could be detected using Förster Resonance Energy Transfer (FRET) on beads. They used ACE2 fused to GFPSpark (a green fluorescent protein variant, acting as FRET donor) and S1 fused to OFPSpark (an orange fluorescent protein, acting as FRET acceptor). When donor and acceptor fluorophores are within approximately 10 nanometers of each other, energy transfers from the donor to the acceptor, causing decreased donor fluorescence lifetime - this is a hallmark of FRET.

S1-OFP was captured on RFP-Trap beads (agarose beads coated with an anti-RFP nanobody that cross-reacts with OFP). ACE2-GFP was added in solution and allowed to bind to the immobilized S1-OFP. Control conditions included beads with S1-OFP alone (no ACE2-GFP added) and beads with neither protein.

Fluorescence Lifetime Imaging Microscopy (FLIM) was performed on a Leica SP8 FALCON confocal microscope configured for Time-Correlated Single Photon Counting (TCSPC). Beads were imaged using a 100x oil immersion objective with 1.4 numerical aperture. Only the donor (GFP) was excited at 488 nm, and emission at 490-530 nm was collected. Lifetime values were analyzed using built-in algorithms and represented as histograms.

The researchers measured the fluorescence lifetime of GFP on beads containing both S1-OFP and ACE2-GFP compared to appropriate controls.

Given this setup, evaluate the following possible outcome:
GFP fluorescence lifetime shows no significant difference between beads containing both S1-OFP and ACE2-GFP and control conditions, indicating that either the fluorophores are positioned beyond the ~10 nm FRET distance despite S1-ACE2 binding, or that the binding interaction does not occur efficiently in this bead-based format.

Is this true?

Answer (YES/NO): NO